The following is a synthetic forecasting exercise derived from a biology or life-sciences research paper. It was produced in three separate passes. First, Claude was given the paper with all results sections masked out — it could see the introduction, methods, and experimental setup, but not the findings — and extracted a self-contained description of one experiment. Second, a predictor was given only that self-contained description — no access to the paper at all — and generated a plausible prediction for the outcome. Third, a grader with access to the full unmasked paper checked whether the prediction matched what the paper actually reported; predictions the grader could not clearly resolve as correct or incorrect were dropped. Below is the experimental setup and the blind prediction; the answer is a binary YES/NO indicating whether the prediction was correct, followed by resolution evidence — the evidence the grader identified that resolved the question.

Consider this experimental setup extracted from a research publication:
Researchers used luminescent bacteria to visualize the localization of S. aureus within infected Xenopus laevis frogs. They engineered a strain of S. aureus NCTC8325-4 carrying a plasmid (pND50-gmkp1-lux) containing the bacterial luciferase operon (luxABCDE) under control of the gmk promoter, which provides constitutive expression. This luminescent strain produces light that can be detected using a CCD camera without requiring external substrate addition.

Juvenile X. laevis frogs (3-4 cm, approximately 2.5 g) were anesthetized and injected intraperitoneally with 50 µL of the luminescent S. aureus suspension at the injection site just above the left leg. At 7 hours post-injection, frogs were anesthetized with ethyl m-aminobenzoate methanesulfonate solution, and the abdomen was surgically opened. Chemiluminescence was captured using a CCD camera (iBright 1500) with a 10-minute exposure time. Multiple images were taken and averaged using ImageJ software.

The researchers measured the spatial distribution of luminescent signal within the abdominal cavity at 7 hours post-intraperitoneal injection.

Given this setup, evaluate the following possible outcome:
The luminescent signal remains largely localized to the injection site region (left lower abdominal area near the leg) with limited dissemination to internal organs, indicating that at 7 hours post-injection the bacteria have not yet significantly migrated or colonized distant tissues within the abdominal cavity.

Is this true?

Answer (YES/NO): NO